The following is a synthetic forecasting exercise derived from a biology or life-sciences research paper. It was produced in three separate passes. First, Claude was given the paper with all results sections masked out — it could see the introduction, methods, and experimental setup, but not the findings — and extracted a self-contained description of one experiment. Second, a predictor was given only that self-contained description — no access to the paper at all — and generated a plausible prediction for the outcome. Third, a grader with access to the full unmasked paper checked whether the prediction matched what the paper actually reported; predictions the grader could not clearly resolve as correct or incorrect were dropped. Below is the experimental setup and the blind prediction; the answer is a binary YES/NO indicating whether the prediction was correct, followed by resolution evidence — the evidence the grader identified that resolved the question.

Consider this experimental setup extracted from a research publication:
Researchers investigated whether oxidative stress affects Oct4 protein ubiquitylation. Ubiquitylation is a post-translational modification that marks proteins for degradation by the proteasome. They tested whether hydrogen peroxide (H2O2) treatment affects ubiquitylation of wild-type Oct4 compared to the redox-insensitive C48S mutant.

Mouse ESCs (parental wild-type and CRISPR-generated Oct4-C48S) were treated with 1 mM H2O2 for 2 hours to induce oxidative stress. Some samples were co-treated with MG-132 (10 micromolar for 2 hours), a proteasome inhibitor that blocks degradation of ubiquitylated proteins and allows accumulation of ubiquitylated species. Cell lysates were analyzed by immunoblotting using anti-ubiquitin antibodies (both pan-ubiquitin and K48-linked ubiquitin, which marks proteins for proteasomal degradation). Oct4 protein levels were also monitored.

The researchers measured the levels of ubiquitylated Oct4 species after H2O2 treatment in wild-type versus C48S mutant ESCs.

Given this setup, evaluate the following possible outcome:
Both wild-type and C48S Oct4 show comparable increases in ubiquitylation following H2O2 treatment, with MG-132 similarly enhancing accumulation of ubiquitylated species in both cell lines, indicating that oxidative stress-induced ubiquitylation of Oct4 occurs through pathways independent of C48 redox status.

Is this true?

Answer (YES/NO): NO